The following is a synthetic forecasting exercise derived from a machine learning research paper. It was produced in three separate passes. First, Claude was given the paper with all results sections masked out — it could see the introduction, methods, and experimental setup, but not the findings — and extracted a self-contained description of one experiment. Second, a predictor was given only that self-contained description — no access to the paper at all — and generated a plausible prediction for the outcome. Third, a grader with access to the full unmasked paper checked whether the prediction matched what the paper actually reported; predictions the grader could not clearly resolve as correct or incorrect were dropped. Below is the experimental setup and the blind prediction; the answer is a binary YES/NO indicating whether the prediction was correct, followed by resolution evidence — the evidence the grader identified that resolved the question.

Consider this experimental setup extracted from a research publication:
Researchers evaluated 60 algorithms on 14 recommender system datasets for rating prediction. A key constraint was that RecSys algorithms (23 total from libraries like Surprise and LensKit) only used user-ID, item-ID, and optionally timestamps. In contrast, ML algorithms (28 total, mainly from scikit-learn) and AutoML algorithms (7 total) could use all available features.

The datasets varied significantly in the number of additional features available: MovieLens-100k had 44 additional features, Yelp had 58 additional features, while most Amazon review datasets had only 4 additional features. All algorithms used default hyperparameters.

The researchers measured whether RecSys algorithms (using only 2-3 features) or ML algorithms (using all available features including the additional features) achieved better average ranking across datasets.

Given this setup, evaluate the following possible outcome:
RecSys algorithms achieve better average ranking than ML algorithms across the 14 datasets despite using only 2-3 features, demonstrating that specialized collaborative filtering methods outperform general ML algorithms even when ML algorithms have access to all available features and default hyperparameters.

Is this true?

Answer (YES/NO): YES